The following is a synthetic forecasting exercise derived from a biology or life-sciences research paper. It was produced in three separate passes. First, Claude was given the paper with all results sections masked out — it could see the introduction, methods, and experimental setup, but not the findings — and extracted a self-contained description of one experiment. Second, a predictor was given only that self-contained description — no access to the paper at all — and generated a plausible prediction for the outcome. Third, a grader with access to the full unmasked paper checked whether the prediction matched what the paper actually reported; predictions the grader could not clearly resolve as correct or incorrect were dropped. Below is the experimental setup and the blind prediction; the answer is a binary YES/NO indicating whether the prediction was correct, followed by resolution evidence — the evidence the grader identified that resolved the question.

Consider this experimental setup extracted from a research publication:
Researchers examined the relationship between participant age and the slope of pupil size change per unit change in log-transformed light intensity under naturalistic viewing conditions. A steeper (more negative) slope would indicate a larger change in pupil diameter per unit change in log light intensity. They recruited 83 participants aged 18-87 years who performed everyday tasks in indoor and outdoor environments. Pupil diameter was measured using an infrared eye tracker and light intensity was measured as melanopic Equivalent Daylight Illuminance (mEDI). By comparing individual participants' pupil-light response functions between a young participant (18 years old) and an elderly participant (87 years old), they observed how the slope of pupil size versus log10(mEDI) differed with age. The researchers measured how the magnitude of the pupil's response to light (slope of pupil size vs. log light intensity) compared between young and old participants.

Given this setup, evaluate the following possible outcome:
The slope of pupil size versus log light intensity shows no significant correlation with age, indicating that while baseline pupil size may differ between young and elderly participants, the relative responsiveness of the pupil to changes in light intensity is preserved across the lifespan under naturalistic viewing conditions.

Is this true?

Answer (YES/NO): NO